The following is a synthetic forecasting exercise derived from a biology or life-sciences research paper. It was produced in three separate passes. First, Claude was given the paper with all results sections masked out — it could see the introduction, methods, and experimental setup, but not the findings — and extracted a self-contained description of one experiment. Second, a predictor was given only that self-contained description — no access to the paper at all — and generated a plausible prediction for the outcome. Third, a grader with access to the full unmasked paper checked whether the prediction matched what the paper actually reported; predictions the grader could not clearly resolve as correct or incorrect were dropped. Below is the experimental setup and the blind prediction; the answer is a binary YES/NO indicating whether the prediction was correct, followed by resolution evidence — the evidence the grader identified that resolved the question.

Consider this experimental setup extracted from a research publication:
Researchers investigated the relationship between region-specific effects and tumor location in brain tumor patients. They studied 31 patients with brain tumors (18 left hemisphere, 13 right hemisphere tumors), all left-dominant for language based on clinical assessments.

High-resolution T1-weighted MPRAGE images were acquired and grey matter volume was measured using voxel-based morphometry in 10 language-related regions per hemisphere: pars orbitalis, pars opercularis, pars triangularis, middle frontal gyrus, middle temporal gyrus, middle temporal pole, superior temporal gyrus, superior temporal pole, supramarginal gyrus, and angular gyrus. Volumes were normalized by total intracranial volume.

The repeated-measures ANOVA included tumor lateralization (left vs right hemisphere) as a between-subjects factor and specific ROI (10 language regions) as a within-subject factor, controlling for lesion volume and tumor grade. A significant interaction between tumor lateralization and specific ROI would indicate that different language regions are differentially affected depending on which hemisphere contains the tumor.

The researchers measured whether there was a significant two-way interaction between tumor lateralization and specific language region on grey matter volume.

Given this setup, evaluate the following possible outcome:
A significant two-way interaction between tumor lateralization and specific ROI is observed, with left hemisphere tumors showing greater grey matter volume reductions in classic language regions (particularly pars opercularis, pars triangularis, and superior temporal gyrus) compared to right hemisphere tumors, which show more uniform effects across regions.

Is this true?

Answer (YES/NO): NO